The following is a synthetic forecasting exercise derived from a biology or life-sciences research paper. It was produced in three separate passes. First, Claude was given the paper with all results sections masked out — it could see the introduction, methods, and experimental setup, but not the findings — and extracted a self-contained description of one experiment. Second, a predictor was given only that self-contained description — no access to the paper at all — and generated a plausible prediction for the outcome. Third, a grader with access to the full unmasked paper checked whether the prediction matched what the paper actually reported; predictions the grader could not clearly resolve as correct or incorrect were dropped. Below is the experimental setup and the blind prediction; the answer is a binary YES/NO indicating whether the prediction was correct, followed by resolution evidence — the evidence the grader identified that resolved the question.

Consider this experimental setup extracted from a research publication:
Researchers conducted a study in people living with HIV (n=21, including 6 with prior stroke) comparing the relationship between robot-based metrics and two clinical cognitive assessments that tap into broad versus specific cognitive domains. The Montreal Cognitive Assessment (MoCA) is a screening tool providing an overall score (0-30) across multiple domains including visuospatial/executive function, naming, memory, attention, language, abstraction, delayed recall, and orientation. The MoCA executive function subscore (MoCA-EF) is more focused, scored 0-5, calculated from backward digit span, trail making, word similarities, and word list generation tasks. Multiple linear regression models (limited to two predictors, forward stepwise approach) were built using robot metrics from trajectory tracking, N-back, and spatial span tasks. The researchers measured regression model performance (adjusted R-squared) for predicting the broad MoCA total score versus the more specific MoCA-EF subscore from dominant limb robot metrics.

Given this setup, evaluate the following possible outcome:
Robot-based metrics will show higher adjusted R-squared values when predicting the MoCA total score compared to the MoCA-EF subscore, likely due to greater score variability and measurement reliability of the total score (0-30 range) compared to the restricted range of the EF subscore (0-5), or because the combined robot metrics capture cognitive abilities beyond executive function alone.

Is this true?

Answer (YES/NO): NO